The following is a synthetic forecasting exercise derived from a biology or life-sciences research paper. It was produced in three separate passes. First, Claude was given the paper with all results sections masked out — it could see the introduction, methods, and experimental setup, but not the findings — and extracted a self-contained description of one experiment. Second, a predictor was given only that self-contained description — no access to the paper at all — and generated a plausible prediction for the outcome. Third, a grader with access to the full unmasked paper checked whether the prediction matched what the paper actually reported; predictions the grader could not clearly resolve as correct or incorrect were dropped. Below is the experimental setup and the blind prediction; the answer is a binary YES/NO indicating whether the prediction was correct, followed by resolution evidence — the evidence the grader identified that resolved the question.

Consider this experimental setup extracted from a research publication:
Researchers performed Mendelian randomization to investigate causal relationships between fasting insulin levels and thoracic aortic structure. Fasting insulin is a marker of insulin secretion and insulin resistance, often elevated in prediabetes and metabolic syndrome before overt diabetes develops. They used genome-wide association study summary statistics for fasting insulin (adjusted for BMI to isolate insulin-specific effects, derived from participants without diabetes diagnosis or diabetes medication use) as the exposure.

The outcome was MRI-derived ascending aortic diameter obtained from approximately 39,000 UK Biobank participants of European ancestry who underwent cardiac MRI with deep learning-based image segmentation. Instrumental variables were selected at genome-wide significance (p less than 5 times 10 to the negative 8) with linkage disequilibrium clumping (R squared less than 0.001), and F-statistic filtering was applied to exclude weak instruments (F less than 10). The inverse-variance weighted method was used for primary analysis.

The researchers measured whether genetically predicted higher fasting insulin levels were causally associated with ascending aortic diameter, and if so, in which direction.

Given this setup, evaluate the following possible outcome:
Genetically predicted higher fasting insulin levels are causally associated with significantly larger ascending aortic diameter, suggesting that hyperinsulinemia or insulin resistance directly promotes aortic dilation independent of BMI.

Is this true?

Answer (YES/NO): NO